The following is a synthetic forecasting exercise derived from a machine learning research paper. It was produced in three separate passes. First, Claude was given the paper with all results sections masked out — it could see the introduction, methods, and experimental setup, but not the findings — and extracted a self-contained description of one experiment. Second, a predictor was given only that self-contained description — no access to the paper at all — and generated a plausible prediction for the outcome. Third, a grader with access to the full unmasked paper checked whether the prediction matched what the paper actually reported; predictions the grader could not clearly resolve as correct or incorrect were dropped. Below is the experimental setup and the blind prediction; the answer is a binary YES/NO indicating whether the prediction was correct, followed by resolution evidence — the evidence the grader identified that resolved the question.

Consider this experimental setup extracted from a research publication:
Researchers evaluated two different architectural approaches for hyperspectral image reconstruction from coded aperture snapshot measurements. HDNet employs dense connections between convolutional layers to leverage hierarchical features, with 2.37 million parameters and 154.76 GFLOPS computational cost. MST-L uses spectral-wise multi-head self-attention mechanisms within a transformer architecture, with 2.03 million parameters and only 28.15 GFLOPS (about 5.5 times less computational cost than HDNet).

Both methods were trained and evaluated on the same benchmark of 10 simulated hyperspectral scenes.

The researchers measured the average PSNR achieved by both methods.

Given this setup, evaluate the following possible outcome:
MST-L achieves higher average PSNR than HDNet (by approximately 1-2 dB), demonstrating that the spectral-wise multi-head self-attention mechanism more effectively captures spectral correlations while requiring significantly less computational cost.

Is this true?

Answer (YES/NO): NO